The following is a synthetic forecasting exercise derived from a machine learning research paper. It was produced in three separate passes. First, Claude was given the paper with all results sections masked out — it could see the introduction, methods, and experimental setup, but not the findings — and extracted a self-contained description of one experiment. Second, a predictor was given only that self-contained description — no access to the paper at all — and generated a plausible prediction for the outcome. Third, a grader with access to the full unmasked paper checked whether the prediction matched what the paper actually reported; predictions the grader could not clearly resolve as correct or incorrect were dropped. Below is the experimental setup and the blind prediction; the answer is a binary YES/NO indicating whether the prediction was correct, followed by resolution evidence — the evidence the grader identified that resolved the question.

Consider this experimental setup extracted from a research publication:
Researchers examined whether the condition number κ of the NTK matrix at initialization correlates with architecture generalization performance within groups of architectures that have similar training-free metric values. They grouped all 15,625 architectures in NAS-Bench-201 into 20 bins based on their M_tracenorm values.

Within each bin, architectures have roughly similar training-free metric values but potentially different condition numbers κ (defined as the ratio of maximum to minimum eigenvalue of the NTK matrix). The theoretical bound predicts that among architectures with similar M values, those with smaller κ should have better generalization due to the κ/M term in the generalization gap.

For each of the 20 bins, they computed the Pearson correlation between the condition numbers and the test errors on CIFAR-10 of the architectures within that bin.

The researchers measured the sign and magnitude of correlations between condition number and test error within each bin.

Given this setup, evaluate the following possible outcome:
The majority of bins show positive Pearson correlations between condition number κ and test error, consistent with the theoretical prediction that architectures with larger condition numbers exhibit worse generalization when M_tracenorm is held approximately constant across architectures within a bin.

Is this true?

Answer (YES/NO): YES